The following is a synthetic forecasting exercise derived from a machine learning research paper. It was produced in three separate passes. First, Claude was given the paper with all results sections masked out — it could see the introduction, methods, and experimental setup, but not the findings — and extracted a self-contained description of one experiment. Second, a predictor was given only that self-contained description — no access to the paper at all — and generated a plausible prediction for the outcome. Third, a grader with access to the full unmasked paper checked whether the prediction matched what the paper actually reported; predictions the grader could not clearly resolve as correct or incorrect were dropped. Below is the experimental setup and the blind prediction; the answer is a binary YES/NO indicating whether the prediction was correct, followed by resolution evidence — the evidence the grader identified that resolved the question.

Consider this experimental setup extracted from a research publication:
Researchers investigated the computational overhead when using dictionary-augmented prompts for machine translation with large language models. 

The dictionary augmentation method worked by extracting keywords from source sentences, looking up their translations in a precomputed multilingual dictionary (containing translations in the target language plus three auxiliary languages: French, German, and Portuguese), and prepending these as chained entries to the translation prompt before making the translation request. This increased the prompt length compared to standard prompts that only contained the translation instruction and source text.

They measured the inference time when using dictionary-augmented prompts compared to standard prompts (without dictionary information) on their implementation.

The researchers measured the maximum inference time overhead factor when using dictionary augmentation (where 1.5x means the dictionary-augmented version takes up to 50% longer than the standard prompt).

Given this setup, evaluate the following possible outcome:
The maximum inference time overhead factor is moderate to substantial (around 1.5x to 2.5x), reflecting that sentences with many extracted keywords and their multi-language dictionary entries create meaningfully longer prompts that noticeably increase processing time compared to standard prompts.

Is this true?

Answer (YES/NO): YES